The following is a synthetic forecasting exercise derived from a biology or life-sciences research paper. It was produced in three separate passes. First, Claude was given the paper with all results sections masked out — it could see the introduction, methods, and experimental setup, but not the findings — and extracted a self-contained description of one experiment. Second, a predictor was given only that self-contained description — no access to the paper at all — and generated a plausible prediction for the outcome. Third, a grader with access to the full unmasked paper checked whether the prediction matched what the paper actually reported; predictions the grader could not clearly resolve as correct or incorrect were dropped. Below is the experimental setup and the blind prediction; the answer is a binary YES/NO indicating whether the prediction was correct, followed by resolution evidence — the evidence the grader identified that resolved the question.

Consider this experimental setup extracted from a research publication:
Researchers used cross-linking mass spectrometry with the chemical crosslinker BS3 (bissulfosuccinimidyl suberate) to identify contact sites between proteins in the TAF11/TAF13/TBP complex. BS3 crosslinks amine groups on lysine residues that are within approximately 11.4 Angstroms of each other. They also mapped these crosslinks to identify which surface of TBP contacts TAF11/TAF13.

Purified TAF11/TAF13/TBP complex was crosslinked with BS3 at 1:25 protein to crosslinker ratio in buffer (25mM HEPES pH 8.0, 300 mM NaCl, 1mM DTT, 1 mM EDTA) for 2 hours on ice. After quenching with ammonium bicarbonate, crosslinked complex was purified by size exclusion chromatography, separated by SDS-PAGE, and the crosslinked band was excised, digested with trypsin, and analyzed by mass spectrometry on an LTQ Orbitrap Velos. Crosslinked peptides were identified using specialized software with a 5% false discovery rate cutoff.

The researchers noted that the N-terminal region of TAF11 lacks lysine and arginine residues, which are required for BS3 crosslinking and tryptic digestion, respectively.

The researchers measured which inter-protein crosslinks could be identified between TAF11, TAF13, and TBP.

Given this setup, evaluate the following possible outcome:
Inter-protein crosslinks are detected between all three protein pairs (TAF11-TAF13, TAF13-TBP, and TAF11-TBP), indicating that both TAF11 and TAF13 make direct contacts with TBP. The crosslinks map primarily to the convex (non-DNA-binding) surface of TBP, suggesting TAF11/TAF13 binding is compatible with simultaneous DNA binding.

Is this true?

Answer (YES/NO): NO